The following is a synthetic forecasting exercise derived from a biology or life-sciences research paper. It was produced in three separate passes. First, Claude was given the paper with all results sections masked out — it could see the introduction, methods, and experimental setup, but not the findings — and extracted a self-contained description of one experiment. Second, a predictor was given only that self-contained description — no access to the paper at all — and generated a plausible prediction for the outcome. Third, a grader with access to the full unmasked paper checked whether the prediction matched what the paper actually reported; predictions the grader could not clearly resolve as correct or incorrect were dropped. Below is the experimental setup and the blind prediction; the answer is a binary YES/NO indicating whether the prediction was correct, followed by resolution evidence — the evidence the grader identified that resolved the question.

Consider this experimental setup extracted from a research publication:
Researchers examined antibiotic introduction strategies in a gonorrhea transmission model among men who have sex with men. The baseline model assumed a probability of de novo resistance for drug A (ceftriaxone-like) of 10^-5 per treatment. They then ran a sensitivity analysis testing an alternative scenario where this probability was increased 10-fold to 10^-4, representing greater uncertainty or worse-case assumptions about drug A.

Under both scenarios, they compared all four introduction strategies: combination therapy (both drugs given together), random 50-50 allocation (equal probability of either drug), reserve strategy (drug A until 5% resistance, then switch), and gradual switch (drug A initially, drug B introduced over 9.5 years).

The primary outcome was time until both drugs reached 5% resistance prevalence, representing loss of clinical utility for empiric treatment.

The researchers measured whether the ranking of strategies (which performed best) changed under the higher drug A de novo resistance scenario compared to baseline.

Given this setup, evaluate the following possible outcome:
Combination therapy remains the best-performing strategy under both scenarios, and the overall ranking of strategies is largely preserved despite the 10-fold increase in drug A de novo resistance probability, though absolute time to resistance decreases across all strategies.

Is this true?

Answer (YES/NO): NO